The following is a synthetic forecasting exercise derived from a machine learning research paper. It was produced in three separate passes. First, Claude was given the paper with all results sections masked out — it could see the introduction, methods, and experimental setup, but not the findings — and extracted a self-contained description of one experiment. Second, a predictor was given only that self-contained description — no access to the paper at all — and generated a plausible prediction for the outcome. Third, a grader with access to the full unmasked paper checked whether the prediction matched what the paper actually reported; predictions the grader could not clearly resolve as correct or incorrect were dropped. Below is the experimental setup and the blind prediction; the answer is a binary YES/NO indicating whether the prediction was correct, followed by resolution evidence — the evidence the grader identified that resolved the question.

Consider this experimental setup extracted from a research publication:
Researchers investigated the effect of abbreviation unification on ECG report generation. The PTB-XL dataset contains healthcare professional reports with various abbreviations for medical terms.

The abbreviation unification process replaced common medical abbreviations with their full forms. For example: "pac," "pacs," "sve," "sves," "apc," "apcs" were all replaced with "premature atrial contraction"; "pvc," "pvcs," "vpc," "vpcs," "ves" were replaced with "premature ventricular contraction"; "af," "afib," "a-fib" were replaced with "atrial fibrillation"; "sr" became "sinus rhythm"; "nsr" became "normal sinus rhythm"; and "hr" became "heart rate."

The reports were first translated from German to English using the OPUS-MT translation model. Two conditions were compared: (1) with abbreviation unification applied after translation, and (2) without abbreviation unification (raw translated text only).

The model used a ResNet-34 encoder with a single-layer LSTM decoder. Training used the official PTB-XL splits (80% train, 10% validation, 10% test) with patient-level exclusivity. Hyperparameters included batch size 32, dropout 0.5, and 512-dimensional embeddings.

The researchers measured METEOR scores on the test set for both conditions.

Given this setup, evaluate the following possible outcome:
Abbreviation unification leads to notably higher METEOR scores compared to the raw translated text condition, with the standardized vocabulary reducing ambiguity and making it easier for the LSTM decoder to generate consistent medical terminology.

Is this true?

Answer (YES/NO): NO